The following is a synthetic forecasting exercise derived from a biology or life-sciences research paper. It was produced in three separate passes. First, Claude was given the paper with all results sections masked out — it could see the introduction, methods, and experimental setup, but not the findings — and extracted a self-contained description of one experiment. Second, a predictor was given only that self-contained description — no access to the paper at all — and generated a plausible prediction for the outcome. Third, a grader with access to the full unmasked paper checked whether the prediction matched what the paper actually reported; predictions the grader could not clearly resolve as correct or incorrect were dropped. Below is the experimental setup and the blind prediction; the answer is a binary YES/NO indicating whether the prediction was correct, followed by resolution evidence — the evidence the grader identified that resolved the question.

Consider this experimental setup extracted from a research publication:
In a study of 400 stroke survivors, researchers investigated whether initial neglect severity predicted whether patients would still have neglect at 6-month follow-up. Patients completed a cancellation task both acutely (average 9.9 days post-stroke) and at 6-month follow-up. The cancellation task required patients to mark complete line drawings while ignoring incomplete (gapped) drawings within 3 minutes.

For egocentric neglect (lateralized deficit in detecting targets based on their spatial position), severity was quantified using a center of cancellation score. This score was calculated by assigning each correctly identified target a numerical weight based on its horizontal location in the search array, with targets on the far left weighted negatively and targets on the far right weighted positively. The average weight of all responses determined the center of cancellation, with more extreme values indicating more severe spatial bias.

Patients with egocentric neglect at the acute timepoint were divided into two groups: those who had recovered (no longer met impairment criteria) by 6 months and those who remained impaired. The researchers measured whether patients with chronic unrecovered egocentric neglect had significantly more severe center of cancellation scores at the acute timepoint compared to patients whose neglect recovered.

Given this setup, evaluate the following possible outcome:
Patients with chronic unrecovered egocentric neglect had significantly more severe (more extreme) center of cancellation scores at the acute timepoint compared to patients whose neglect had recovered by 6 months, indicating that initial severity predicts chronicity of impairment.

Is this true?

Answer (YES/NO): YES